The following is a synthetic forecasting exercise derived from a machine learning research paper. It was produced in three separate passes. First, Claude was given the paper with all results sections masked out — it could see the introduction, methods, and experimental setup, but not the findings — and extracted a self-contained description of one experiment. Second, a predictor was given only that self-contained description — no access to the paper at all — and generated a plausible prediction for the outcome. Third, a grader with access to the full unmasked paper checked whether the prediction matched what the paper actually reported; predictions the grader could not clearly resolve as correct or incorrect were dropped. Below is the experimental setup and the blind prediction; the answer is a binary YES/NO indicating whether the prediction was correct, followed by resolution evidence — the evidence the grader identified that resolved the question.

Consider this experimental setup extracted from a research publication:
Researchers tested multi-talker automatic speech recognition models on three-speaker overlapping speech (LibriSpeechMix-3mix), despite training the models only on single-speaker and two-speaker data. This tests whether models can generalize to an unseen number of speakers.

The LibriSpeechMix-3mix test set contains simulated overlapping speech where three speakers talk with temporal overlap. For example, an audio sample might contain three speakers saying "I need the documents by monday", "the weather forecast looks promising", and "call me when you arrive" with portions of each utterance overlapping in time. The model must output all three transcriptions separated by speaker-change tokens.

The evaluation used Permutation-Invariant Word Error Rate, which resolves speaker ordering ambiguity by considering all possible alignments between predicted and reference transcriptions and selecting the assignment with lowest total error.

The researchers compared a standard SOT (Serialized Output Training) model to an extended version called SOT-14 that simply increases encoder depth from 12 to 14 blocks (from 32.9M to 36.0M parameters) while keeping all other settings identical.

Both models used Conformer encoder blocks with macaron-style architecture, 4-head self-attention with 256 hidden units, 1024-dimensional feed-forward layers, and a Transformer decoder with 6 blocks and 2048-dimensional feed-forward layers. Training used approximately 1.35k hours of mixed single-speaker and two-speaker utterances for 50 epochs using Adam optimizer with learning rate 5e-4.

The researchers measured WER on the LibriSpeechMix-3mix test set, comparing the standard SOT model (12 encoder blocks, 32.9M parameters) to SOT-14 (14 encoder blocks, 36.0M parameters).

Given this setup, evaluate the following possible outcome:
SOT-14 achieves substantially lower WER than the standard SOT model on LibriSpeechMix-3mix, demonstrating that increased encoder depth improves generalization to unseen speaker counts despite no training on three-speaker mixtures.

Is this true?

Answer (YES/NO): NO